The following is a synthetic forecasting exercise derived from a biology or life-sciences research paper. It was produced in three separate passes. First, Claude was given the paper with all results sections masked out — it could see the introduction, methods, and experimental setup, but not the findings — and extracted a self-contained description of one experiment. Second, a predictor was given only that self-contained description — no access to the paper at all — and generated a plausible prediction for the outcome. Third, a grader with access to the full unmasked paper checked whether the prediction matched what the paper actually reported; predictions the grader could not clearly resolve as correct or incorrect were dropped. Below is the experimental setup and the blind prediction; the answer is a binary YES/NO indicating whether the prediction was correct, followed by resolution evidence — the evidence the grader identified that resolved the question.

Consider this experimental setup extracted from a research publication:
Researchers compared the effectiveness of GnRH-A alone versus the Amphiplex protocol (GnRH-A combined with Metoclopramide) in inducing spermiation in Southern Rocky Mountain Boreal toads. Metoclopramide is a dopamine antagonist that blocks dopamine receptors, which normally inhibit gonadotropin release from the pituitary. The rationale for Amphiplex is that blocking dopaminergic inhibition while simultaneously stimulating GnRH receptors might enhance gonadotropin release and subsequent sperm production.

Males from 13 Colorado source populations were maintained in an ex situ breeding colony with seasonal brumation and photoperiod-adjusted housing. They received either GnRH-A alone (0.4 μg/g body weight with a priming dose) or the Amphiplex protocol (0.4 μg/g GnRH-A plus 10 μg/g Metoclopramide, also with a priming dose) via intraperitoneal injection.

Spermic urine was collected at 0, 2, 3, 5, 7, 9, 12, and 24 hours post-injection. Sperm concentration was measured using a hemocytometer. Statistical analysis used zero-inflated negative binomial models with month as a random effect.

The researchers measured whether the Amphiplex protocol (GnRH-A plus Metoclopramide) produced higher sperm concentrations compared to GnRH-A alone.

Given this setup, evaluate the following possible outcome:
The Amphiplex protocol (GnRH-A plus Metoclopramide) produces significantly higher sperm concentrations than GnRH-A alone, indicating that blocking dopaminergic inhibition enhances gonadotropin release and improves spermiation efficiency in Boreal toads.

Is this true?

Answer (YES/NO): NO